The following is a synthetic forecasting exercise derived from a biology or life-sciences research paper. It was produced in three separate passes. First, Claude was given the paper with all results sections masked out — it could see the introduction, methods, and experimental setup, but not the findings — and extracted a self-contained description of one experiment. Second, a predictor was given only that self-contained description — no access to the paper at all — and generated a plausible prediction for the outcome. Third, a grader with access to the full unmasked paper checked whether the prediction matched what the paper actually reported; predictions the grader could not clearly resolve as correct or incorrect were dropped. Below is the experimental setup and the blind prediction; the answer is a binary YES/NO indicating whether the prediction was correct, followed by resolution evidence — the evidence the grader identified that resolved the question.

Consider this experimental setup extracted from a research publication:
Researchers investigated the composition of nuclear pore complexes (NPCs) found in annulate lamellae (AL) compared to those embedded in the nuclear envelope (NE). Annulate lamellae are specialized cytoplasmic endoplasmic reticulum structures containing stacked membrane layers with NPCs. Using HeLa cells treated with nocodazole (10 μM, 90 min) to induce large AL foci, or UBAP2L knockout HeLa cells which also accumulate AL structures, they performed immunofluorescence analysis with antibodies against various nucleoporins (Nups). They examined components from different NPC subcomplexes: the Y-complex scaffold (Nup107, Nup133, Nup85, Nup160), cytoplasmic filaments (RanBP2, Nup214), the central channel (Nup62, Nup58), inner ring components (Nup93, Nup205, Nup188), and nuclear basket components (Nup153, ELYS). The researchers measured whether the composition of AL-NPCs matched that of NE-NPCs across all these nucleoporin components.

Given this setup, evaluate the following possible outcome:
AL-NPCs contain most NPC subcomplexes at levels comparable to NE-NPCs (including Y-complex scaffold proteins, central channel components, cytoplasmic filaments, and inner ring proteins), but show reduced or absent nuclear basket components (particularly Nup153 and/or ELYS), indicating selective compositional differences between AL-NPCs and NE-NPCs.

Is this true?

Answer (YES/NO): YES